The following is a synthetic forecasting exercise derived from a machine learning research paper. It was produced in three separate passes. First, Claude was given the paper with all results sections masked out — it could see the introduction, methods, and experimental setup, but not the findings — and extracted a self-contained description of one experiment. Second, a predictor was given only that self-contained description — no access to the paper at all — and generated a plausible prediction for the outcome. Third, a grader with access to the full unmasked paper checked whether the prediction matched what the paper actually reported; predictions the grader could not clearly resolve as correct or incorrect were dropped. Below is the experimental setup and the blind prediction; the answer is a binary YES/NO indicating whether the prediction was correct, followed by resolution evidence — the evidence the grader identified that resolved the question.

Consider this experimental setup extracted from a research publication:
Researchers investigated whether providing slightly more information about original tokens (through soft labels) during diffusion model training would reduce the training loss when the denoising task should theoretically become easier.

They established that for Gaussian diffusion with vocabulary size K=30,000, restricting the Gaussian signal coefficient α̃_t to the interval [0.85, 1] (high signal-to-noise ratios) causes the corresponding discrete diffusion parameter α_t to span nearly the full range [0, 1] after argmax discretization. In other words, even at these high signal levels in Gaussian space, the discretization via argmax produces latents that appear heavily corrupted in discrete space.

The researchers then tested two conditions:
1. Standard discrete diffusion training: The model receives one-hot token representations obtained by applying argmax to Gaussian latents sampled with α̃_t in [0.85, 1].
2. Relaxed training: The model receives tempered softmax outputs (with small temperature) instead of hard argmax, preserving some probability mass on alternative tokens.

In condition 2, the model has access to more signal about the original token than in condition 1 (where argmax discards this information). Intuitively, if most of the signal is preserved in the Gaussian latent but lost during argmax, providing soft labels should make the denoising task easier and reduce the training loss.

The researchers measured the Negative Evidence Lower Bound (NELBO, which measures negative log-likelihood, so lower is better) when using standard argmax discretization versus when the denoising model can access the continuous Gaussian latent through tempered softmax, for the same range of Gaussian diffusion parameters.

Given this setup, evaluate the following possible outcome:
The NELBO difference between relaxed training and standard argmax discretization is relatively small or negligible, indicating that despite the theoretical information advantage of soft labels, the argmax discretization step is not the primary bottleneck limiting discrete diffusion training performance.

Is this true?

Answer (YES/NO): NO